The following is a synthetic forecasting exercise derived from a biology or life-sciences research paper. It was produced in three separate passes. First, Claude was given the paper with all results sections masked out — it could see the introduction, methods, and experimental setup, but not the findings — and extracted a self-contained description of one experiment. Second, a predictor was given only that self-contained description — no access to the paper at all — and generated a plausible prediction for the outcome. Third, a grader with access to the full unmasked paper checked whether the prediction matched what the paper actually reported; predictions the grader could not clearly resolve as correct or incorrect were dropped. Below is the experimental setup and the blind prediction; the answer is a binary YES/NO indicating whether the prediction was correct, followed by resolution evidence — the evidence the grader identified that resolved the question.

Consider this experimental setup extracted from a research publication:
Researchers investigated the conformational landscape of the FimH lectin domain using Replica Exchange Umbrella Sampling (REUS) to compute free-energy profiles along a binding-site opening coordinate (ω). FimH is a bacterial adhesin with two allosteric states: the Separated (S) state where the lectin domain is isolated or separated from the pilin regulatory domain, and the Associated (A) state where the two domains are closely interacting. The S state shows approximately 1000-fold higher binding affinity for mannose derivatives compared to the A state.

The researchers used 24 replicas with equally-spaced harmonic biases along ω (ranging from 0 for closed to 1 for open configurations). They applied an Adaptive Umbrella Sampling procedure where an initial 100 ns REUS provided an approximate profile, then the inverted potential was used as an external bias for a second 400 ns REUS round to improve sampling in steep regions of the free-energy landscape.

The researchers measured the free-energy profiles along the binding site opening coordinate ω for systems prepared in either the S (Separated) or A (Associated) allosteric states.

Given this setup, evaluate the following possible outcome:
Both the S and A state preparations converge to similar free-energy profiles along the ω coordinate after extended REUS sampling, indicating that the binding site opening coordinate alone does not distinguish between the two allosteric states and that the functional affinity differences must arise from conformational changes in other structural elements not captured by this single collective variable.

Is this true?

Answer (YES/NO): NO